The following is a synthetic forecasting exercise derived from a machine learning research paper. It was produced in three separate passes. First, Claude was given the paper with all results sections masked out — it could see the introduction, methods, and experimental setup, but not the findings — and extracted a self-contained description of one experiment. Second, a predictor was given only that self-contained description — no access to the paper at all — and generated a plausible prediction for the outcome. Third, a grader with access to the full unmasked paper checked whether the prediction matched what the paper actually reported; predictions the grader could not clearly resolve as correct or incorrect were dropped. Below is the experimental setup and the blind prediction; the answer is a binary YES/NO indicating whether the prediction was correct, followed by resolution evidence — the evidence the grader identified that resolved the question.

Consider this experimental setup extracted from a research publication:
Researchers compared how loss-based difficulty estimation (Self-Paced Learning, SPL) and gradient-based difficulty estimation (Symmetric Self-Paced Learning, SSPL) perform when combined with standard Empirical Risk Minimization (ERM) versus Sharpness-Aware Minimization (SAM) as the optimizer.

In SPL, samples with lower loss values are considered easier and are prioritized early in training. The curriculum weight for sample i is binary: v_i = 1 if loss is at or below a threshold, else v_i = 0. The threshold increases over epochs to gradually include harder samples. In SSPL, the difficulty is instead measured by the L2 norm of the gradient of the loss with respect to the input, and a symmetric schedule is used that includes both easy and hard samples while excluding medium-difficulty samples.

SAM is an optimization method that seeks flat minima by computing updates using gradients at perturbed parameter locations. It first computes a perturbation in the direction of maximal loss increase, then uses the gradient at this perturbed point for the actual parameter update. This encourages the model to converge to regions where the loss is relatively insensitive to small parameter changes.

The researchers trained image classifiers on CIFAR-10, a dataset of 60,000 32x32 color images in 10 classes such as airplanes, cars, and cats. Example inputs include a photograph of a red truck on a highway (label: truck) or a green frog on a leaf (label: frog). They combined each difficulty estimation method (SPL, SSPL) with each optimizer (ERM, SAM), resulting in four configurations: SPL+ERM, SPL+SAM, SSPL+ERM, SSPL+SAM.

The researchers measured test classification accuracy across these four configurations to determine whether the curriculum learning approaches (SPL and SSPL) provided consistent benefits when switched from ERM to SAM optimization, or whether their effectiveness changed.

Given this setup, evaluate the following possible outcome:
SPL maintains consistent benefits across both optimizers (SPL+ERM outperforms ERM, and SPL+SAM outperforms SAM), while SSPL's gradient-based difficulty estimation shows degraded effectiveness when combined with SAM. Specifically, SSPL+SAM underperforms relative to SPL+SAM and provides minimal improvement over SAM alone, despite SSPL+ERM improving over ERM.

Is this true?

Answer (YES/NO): NO